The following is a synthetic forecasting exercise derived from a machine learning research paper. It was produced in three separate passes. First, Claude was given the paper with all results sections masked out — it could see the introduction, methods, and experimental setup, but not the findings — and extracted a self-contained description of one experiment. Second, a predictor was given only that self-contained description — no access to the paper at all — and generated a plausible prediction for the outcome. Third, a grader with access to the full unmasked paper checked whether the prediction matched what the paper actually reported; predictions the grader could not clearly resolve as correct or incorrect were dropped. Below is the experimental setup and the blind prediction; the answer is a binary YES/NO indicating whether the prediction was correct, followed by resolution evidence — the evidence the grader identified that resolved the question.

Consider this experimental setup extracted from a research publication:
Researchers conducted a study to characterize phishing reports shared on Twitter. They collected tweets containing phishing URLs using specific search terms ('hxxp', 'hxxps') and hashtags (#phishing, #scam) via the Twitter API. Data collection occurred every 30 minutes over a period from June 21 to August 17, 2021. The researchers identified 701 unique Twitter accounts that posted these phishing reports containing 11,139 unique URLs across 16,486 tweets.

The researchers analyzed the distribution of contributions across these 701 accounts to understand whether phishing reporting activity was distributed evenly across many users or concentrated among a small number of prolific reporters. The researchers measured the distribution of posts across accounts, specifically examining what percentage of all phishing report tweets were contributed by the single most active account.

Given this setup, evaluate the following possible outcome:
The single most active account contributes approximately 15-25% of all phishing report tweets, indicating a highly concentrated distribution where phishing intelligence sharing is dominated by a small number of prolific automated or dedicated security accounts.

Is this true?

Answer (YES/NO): NO